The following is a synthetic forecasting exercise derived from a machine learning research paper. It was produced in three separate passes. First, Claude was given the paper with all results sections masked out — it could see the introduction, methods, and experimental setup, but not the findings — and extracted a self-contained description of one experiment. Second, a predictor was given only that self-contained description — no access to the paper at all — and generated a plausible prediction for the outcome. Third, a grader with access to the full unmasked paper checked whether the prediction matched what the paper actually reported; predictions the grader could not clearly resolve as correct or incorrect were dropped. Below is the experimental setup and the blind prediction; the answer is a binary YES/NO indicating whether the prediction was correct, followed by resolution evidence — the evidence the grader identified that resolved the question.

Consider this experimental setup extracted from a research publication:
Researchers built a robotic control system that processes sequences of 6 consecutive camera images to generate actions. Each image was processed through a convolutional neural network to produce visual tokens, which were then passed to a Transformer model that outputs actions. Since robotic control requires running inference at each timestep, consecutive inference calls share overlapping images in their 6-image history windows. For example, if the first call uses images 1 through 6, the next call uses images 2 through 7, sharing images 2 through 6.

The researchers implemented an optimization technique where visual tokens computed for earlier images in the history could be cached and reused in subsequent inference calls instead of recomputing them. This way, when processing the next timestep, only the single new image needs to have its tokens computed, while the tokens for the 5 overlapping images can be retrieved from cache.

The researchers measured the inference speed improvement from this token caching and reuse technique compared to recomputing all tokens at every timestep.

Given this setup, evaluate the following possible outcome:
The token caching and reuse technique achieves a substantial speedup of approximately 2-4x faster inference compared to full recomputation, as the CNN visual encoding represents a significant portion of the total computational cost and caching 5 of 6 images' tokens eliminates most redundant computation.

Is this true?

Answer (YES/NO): NO